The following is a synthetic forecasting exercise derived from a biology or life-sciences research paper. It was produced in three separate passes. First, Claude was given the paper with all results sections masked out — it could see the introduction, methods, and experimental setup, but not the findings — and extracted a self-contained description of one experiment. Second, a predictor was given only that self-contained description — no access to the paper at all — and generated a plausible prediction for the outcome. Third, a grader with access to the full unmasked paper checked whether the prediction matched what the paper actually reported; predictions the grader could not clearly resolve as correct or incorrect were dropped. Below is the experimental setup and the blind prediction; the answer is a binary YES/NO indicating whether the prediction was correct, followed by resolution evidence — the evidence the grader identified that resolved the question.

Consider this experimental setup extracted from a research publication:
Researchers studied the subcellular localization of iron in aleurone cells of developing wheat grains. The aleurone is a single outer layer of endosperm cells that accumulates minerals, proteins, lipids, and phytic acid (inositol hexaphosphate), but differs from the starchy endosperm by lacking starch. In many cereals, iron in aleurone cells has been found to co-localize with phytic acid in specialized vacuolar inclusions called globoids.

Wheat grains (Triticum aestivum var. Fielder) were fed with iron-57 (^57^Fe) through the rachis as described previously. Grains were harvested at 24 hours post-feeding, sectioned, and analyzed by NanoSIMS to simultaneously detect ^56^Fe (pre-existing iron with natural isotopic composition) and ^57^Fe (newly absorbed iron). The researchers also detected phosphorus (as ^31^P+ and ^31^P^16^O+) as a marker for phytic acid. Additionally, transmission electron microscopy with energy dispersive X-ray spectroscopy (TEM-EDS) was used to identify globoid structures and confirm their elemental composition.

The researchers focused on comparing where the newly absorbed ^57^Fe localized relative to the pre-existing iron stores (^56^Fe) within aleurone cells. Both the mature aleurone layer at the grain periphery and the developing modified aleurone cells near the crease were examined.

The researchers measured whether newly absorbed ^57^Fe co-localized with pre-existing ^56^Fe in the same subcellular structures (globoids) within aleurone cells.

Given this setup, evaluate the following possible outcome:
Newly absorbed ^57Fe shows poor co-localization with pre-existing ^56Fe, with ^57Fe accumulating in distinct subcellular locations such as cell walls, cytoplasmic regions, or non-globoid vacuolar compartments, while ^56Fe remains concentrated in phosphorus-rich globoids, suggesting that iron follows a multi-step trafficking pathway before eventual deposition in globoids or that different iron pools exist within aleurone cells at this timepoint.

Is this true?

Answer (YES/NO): YES